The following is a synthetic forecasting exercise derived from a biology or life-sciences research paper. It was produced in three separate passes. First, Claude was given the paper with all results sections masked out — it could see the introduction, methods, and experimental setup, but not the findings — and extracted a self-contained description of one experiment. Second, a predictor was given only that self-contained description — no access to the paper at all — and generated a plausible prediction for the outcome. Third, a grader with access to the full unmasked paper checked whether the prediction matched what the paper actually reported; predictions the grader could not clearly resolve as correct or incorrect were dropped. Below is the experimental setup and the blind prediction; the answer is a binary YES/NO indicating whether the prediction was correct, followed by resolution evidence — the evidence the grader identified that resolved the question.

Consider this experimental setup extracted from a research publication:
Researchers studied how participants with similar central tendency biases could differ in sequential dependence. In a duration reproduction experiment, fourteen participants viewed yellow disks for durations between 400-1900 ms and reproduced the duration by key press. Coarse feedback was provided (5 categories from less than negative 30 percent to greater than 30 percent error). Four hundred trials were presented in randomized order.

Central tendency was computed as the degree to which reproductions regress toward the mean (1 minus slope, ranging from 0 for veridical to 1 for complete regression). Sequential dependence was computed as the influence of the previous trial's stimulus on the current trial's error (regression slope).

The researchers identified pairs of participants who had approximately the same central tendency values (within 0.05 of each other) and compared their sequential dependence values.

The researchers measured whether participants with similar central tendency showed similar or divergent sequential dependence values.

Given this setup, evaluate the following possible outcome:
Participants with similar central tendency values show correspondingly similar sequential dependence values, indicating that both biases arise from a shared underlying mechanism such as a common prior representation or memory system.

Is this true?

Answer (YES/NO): NO